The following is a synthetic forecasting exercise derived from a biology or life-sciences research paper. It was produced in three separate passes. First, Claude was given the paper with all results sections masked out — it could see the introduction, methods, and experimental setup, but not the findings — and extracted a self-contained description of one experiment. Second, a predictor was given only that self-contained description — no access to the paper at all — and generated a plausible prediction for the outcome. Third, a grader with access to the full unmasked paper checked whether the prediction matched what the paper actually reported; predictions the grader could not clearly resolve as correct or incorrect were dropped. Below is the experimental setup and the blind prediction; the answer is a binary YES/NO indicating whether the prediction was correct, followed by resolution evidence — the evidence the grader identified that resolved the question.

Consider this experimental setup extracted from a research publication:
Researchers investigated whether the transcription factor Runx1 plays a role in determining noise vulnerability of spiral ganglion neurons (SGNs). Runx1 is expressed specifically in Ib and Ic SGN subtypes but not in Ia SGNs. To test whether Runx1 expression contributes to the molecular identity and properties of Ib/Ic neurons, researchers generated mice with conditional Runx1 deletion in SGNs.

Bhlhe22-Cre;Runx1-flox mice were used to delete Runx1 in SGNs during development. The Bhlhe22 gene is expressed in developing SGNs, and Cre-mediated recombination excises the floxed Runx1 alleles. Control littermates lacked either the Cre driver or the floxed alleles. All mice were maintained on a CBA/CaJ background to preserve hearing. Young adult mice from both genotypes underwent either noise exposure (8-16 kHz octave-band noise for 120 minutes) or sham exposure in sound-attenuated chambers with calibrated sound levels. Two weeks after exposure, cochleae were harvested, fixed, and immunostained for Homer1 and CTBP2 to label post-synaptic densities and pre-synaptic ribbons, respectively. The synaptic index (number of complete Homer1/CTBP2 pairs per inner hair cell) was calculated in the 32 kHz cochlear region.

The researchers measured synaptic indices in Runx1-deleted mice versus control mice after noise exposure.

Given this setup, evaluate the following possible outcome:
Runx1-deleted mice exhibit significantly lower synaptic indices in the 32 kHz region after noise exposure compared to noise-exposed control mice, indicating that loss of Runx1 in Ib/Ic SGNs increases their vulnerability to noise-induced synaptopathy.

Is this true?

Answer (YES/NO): NO